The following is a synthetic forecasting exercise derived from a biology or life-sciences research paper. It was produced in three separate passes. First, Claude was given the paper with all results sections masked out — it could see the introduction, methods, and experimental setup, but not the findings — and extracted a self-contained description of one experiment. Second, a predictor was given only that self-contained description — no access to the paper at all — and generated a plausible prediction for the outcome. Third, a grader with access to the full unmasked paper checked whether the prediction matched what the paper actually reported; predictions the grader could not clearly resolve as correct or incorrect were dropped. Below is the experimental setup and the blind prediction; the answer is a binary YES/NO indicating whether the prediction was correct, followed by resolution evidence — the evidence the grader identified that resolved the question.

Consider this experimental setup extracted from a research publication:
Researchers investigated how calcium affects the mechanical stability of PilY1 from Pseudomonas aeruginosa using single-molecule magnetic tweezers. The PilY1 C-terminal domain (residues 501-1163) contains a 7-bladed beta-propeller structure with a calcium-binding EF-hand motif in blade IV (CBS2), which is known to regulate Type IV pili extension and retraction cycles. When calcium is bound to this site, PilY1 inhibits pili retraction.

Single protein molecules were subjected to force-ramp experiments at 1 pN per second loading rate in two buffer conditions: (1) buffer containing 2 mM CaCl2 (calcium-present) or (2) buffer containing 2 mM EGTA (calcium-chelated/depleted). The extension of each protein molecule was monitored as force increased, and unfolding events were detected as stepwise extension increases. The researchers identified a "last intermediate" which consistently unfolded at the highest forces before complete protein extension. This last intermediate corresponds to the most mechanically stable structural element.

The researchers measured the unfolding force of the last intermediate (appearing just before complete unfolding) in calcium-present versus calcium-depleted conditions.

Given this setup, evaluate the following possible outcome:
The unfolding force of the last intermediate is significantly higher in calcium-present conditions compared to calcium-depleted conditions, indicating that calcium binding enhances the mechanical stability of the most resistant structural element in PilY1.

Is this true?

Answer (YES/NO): YES